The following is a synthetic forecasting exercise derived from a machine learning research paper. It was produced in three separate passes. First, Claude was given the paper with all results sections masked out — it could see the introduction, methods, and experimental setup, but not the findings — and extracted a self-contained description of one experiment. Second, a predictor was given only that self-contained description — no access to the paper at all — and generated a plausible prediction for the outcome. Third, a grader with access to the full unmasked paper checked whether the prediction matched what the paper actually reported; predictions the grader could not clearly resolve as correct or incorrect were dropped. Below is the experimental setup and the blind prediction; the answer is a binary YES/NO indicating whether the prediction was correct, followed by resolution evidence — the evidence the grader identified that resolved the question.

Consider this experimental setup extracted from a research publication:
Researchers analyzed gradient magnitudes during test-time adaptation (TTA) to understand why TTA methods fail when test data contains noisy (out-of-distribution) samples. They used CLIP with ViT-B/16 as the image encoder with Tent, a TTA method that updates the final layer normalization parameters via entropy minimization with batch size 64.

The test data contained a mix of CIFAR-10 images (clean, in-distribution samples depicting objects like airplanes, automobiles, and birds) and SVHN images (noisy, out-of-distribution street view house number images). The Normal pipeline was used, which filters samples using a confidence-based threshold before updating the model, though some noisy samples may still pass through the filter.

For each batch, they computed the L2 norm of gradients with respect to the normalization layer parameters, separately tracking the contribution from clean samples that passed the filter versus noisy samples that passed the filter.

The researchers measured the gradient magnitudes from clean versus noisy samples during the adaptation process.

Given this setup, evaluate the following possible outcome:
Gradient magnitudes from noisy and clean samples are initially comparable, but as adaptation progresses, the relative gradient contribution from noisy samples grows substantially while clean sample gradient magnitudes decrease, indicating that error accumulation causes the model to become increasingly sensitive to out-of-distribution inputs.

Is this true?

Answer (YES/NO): NO